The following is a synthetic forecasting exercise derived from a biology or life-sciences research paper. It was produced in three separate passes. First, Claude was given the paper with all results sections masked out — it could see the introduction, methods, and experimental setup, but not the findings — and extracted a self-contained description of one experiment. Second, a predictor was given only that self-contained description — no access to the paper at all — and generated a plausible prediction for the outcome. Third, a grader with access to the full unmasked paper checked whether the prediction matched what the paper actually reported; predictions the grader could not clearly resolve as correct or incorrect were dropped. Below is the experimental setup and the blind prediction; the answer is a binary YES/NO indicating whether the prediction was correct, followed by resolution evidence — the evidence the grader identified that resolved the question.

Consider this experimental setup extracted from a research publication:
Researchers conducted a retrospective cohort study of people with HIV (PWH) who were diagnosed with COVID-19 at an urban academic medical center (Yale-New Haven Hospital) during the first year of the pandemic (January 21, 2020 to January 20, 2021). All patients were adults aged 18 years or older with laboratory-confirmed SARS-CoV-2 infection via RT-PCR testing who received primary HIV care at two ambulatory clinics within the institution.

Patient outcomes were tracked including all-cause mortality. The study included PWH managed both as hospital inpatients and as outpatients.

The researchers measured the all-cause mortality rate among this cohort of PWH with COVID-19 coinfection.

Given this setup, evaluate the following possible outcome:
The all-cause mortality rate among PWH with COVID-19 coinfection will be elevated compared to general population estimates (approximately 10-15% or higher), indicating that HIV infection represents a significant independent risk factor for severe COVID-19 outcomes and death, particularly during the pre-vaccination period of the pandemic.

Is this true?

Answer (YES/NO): NO